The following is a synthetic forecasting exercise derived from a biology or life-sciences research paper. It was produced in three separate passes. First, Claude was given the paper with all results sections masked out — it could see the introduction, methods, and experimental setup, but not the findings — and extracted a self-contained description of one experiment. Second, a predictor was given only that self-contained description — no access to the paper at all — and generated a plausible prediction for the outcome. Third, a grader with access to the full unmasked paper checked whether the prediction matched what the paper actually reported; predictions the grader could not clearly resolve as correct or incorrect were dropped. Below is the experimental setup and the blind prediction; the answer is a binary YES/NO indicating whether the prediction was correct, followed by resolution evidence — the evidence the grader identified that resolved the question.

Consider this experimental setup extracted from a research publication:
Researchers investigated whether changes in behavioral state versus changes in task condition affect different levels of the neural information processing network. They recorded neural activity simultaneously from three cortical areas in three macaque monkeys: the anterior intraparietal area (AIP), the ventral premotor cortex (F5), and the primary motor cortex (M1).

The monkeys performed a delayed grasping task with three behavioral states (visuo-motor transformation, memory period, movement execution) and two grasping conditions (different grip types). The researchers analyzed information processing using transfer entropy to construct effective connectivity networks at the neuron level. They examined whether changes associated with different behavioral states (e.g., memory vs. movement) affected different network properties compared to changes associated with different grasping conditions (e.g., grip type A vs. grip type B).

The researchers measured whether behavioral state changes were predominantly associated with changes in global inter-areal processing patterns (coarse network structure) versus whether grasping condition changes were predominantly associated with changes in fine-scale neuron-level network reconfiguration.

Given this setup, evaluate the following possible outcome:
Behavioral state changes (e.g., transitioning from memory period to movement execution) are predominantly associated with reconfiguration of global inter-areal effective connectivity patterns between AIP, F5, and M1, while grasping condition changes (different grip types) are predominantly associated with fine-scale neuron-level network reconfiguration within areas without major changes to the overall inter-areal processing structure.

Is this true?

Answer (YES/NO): YES